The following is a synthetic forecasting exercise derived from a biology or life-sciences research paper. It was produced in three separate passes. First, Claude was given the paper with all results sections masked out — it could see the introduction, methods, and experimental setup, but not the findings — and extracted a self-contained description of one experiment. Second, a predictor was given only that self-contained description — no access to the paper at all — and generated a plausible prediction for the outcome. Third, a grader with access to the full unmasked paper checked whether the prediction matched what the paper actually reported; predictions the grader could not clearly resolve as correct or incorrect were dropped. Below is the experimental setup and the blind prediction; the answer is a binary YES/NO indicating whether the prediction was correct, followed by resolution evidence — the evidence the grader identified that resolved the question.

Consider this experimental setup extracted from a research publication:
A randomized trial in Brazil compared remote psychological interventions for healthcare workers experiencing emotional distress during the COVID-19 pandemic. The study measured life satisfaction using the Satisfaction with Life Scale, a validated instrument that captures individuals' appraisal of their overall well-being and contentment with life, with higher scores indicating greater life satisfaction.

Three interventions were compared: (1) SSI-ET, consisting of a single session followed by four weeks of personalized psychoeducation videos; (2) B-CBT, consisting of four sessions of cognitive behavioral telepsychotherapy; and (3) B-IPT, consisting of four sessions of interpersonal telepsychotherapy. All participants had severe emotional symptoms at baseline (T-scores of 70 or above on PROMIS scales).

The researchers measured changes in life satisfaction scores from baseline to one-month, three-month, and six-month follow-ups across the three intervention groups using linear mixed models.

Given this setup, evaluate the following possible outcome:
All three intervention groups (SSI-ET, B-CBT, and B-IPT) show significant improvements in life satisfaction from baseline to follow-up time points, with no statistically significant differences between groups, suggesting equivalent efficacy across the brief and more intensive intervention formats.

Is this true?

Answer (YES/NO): NO